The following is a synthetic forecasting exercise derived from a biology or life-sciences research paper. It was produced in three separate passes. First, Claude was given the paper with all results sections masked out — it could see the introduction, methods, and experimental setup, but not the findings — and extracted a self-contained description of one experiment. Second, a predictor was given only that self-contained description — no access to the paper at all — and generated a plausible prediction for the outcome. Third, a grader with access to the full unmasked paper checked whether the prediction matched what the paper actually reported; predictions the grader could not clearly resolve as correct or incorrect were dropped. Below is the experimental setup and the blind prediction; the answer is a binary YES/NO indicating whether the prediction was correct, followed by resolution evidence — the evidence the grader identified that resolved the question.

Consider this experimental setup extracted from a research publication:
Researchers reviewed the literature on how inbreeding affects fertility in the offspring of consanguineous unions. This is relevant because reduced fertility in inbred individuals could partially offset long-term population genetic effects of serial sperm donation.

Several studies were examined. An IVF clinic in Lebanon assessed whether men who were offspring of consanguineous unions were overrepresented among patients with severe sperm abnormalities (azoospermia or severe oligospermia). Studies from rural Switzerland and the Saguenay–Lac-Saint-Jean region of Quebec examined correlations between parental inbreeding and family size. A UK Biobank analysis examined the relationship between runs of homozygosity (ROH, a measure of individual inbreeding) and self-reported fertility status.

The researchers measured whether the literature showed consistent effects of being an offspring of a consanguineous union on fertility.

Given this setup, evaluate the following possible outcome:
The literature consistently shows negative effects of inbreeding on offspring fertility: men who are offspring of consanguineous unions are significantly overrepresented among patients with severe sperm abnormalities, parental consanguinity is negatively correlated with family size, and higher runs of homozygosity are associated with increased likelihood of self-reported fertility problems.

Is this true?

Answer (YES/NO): NO